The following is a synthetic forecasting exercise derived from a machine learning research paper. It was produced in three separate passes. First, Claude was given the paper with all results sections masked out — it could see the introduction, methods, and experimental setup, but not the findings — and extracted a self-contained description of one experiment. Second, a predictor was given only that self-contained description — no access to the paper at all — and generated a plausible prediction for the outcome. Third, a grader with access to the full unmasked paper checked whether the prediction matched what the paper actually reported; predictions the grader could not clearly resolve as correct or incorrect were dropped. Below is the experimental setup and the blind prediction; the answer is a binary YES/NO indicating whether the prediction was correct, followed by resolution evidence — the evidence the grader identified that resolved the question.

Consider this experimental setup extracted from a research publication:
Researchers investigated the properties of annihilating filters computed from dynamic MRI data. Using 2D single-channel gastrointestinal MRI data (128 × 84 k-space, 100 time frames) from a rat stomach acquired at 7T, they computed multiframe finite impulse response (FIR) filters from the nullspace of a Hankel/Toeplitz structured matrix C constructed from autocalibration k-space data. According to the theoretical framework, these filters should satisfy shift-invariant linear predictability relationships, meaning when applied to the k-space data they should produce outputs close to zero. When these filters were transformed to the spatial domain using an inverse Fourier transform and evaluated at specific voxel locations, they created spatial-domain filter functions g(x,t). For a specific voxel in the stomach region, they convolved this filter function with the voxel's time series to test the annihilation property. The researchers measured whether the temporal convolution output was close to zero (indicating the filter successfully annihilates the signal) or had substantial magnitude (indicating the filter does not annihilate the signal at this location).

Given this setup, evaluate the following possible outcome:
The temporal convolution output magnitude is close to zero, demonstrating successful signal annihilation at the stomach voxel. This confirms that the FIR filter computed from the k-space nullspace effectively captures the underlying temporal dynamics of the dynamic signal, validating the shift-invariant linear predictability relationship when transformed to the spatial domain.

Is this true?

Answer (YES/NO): YES